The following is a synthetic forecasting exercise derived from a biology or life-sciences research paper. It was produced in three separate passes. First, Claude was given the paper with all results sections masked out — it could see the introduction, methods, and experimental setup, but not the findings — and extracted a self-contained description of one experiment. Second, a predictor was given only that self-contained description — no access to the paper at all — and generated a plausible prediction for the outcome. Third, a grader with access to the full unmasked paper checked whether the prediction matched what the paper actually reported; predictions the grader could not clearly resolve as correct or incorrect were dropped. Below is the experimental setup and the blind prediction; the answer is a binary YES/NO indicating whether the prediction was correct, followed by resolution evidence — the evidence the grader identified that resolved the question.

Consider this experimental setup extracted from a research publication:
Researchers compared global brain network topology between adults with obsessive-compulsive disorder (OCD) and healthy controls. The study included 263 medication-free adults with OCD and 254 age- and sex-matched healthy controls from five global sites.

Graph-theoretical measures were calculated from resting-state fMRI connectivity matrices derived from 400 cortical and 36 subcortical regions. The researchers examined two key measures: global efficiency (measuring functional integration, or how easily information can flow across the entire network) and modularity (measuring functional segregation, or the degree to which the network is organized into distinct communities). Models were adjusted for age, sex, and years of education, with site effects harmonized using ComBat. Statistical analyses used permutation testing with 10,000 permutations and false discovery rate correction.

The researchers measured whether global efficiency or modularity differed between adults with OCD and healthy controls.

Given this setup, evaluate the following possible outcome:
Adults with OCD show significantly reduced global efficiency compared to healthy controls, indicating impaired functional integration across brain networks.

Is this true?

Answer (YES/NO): NO